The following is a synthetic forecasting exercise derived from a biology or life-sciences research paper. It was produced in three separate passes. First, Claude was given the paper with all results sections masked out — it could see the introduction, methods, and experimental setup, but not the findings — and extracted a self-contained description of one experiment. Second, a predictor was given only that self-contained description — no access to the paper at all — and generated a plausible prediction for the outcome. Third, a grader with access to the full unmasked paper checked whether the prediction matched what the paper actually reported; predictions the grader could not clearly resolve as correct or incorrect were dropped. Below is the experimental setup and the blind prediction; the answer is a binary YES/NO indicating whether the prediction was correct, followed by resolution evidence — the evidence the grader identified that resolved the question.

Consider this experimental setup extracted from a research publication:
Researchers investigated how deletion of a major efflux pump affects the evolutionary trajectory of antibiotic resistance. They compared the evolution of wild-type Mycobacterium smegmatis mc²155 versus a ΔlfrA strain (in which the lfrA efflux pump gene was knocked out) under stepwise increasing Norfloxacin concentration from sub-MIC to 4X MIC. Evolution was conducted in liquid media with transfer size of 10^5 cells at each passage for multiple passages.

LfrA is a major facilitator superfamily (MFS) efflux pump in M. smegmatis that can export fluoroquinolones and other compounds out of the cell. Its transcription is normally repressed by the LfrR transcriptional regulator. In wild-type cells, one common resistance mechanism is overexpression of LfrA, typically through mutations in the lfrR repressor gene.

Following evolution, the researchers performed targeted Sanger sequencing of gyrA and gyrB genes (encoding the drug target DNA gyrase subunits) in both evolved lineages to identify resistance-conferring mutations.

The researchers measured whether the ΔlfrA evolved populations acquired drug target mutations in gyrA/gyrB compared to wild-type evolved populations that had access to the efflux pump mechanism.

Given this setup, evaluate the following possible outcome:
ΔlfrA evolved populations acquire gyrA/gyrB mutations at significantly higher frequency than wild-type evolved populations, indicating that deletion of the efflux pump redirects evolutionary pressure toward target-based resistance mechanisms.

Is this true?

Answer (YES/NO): NO